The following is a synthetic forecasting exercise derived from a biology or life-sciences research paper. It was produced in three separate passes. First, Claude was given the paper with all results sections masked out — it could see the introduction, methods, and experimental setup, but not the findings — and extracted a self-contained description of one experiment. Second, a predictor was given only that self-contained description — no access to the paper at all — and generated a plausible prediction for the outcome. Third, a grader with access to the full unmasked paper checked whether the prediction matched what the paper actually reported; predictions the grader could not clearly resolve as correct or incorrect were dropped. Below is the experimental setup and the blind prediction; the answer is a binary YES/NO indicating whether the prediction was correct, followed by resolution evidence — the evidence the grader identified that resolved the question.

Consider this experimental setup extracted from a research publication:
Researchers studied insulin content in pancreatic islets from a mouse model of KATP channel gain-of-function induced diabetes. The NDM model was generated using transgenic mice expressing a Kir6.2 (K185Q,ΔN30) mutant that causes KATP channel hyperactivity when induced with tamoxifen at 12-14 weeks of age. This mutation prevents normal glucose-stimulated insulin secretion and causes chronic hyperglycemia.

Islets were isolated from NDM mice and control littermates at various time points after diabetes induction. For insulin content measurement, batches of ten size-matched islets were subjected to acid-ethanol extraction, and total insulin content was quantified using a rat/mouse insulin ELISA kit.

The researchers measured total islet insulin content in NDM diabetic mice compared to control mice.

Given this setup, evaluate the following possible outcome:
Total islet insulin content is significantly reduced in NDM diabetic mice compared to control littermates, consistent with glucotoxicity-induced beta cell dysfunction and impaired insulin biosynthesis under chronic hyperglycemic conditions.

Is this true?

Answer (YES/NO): YES